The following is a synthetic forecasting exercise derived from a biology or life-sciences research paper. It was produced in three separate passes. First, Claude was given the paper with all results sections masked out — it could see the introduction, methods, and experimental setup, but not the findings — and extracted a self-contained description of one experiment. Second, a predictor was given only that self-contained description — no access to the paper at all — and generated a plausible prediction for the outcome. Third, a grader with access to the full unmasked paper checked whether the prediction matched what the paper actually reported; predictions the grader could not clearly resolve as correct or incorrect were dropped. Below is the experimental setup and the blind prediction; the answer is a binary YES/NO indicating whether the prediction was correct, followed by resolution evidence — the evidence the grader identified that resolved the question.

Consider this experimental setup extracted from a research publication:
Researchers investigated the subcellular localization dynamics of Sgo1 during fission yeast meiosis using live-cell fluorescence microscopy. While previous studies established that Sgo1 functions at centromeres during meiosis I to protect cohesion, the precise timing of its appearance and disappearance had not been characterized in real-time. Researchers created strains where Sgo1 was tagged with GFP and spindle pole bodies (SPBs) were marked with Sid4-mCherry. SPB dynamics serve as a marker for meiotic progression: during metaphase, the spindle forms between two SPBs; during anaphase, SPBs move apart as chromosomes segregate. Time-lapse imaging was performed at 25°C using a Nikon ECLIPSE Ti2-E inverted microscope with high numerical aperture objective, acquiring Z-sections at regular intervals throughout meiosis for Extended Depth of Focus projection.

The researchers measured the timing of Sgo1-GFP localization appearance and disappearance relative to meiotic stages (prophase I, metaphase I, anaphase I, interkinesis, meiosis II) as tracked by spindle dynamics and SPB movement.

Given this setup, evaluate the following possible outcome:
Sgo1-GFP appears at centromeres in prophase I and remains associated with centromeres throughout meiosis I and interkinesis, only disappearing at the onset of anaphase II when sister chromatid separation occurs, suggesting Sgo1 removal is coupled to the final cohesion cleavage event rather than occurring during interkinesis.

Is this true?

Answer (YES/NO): NO